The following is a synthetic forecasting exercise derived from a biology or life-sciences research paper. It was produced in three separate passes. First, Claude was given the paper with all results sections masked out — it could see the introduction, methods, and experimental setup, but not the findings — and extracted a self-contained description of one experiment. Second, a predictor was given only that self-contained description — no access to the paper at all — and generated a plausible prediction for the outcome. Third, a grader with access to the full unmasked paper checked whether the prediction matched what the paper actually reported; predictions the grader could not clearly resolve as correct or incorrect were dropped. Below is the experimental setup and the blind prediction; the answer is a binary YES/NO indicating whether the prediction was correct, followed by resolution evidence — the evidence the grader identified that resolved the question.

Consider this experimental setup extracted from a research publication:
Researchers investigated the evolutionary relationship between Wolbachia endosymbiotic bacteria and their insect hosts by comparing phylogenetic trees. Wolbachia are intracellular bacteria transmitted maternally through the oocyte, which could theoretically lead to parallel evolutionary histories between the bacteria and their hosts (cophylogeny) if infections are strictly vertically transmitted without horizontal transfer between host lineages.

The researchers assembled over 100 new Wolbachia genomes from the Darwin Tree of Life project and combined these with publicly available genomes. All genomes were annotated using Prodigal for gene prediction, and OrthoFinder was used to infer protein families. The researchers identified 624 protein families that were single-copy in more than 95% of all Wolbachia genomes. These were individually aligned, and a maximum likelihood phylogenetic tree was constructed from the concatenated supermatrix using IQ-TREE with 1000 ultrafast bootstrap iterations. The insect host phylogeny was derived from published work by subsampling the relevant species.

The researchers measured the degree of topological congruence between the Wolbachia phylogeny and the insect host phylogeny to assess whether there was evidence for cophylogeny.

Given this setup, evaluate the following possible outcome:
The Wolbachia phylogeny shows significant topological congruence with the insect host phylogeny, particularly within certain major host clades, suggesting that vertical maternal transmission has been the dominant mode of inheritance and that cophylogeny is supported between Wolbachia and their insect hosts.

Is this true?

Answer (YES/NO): NO